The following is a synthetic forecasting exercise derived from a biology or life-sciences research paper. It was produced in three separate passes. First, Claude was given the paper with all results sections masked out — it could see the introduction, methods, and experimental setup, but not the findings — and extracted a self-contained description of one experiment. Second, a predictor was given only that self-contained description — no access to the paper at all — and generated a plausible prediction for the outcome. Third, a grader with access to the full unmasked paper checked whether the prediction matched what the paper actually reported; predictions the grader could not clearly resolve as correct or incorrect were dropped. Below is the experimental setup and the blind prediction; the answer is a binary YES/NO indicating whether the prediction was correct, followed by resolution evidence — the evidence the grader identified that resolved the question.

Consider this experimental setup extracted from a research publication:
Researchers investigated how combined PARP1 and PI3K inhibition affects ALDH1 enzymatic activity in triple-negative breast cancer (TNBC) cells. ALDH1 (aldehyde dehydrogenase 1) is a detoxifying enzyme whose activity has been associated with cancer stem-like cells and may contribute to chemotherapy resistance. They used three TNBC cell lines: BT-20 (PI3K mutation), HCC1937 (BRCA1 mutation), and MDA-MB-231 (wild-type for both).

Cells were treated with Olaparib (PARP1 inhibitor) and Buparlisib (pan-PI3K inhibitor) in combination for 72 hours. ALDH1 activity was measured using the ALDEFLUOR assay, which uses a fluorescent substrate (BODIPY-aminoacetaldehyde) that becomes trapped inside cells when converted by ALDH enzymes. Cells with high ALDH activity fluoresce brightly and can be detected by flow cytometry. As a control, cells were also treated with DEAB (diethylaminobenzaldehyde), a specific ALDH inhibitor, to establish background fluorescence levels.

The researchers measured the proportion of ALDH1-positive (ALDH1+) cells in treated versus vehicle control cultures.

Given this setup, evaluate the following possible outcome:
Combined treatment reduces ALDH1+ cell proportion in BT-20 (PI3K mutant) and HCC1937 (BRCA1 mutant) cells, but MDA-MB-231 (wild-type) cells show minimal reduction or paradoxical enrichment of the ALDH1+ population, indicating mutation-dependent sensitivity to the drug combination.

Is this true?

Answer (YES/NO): NO